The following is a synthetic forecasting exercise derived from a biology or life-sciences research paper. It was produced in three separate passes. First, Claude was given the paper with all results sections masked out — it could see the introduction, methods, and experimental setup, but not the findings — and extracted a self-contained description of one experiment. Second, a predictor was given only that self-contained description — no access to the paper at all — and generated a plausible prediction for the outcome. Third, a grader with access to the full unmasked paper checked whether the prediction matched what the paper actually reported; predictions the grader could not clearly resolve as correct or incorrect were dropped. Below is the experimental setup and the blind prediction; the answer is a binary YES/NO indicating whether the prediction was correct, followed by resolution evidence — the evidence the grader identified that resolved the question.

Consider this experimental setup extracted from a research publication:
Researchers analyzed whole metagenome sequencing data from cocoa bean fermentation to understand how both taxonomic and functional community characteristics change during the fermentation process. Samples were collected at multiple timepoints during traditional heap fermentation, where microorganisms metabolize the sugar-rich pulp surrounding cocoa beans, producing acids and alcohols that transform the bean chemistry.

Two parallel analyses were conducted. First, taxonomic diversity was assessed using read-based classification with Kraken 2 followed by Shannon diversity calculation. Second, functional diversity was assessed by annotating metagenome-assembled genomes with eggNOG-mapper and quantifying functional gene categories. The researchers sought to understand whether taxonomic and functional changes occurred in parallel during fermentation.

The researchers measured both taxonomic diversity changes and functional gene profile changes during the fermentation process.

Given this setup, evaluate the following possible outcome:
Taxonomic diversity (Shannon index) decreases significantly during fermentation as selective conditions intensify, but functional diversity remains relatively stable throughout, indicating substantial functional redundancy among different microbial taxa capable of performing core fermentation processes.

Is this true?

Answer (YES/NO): NO